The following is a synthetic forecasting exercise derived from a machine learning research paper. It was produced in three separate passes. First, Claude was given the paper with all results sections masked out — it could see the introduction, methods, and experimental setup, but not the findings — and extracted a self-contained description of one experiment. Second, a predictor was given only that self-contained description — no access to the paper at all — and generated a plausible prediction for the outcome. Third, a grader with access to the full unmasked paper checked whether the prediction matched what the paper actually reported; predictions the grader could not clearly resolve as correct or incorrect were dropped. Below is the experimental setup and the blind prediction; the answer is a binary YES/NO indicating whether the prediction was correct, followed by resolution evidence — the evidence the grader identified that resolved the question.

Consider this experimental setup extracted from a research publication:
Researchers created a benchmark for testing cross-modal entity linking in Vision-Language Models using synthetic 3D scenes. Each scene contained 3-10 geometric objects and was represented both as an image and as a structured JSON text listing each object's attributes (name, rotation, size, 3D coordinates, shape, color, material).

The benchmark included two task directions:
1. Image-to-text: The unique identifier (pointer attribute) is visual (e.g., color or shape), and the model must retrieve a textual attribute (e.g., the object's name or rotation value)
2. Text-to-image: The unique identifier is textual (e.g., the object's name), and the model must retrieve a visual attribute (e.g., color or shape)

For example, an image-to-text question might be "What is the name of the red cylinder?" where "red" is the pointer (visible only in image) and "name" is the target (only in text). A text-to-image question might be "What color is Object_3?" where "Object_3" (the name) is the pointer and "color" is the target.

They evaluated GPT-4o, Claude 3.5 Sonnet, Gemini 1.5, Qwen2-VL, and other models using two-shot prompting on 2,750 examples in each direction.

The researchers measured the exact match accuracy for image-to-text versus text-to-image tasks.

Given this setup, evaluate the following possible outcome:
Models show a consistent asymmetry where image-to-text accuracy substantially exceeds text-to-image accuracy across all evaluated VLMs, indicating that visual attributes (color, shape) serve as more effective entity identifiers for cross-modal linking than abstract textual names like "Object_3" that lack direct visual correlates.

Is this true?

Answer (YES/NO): NO